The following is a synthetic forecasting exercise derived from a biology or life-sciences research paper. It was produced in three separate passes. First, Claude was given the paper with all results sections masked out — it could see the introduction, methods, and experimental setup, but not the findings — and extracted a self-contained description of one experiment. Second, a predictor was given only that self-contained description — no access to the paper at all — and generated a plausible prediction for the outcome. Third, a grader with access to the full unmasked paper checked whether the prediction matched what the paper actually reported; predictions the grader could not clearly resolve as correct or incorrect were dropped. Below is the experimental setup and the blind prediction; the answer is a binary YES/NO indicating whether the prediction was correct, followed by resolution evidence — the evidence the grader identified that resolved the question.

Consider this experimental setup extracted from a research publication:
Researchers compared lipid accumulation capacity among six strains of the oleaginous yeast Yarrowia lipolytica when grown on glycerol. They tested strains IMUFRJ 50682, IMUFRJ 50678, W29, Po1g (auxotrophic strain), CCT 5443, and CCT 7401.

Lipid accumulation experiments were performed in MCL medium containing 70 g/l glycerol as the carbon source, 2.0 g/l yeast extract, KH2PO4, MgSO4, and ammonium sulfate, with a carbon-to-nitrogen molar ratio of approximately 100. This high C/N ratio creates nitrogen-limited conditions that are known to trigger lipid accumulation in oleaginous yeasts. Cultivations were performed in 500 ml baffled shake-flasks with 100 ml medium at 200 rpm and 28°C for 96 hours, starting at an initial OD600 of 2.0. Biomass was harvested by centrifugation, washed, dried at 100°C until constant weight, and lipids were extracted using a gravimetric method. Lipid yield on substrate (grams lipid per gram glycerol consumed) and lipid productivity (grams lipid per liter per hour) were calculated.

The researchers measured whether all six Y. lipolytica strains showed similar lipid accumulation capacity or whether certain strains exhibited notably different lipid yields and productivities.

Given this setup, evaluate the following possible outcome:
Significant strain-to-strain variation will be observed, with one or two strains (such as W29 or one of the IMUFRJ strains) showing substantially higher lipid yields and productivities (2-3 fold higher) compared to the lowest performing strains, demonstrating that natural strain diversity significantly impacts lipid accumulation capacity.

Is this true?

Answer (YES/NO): NO